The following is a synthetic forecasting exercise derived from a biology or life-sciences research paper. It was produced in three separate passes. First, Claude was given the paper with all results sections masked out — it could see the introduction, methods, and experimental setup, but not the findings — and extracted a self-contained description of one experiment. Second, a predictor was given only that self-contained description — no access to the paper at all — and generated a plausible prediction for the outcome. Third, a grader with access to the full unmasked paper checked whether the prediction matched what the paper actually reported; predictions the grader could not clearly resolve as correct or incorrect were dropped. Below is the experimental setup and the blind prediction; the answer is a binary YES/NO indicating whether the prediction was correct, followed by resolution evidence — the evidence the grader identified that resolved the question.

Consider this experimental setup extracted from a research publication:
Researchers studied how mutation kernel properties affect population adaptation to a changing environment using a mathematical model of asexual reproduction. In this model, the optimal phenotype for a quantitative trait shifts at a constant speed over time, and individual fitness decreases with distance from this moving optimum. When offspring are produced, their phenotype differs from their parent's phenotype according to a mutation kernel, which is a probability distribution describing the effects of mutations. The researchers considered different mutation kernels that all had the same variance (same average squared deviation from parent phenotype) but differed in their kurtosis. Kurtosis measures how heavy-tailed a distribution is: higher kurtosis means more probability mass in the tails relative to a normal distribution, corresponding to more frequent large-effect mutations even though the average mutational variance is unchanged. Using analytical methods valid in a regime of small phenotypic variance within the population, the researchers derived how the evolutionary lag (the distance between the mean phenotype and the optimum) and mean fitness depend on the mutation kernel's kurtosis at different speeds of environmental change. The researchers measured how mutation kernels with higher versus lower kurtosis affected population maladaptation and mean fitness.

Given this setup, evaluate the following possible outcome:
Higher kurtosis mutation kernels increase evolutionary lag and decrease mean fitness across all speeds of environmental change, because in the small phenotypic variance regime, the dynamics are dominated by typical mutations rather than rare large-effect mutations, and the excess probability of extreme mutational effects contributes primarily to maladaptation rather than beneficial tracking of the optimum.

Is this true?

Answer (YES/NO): NO